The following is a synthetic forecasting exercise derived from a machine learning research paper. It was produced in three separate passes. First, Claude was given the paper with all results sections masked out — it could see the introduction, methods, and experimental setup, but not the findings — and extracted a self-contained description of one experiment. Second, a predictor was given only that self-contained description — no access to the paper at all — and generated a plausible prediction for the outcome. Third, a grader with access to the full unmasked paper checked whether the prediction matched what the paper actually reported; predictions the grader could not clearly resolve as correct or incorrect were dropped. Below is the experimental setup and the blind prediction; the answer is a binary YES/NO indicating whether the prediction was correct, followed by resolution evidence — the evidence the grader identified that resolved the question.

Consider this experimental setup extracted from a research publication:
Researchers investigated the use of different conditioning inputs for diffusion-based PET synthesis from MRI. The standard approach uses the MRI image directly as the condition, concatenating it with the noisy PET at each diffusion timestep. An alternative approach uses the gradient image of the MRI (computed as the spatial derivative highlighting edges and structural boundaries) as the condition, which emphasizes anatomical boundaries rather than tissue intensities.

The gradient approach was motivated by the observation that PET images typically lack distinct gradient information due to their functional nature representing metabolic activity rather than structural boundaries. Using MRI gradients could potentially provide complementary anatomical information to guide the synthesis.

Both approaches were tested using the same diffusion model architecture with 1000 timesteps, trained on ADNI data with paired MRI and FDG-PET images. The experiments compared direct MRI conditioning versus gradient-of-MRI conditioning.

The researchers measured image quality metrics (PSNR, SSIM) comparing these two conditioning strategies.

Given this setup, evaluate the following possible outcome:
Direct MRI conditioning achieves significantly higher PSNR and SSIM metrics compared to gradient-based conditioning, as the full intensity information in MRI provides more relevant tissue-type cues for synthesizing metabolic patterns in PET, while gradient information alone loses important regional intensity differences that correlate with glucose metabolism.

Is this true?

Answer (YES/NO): NO